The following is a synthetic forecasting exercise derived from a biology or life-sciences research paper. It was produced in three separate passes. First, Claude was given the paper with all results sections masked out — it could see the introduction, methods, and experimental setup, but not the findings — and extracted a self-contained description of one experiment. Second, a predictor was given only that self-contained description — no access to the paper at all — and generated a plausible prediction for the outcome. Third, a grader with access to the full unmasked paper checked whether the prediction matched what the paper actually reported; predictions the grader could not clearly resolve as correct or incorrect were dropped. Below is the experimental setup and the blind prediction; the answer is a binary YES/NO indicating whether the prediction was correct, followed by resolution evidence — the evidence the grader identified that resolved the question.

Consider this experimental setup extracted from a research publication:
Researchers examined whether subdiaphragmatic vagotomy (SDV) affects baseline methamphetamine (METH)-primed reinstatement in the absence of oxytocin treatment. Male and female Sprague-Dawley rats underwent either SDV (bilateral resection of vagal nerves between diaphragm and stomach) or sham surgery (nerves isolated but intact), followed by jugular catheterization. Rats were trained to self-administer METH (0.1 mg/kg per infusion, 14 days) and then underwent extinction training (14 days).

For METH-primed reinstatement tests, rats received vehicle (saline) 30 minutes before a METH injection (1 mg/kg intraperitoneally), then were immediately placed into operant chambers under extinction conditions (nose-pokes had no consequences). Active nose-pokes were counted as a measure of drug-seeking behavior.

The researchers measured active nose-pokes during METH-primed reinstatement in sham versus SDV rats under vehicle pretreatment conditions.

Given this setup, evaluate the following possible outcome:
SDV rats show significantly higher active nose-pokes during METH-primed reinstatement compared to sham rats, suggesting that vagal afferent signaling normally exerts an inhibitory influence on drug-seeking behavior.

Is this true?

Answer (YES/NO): NO